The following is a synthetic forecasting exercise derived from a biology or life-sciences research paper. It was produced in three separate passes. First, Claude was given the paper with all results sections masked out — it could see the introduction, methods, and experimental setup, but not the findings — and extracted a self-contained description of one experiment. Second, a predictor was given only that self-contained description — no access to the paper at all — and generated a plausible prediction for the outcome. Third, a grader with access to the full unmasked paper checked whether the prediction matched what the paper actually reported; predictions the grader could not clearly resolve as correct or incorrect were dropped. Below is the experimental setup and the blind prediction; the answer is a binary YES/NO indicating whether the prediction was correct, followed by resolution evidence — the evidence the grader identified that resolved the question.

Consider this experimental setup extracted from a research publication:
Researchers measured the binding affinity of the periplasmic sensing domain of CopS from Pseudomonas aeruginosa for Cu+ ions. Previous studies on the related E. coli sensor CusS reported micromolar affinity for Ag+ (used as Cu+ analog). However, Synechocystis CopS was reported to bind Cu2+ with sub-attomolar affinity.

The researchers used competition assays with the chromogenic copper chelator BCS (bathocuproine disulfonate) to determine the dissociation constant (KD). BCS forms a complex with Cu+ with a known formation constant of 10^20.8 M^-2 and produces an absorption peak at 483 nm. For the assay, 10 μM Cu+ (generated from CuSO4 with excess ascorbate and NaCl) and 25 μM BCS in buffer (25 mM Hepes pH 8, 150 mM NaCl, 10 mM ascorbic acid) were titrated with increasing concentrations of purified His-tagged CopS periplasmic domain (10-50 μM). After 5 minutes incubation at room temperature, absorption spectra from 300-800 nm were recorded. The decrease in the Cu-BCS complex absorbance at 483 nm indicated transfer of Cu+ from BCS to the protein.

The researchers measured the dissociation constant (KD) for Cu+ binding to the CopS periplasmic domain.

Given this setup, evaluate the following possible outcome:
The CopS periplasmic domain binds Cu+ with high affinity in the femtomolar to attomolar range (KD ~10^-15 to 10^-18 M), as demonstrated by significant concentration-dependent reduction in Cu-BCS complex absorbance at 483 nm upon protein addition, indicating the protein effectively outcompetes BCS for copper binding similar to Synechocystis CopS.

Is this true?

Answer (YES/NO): NO